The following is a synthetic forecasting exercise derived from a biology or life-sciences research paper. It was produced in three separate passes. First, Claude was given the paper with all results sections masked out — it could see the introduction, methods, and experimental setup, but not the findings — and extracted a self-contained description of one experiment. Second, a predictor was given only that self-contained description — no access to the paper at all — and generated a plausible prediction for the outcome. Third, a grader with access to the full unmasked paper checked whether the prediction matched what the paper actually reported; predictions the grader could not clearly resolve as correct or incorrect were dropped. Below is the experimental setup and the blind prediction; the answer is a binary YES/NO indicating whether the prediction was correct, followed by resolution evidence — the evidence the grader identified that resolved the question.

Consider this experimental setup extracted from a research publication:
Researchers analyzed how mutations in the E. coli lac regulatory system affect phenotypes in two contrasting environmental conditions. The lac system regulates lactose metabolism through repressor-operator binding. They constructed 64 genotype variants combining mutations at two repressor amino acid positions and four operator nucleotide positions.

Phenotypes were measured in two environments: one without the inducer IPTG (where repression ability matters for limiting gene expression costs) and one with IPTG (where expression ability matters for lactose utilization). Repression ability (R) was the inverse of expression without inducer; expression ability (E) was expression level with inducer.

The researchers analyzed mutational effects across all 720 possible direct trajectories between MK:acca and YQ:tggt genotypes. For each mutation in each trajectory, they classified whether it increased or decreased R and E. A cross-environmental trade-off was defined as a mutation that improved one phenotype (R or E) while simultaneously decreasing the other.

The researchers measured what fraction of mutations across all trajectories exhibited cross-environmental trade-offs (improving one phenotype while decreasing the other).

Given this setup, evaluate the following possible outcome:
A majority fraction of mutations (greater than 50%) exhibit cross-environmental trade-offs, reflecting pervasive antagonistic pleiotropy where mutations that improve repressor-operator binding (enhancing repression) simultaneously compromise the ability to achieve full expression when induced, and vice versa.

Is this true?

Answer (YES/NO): YES